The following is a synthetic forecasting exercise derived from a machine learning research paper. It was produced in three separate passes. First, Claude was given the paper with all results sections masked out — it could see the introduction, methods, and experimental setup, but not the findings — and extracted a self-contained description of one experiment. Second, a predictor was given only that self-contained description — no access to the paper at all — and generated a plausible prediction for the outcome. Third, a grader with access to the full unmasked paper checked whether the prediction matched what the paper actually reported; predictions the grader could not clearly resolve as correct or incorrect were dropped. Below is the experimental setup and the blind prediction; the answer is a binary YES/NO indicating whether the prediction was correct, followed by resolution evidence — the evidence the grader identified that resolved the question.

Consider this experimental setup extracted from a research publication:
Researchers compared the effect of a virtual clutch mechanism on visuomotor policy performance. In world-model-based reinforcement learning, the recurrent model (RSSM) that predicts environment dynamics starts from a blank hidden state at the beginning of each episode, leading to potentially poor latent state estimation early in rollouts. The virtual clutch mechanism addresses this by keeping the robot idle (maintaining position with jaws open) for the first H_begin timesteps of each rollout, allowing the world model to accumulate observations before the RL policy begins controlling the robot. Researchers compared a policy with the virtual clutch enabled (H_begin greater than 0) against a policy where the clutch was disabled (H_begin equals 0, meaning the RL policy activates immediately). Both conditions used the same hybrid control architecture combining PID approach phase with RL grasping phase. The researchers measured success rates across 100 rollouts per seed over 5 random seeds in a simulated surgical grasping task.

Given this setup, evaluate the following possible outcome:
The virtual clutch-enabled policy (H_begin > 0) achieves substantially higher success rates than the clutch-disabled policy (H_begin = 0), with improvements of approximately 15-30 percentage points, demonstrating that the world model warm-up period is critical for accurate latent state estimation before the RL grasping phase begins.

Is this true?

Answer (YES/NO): NO